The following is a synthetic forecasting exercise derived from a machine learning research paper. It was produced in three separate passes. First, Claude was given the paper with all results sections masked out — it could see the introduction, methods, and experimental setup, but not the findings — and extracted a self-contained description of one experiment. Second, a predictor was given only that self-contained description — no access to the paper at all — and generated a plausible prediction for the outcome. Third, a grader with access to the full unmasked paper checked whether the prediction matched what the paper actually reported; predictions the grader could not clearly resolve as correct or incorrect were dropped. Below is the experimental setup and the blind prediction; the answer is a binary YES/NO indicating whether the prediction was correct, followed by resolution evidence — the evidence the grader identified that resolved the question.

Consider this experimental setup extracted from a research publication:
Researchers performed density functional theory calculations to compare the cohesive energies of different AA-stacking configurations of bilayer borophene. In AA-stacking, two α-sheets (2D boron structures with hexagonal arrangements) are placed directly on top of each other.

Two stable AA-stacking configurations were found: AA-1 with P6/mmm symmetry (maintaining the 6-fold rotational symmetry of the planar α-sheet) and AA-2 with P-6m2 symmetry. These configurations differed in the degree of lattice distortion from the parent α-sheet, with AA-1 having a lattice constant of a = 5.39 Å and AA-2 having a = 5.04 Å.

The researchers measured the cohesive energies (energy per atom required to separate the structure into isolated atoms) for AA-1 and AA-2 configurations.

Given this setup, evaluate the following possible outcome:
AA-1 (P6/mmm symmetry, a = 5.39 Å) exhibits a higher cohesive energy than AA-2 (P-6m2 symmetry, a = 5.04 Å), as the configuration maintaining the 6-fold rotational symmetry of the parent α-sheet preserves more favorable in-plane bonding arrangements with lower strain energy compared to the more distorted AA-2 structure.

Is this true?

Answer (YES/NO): NO